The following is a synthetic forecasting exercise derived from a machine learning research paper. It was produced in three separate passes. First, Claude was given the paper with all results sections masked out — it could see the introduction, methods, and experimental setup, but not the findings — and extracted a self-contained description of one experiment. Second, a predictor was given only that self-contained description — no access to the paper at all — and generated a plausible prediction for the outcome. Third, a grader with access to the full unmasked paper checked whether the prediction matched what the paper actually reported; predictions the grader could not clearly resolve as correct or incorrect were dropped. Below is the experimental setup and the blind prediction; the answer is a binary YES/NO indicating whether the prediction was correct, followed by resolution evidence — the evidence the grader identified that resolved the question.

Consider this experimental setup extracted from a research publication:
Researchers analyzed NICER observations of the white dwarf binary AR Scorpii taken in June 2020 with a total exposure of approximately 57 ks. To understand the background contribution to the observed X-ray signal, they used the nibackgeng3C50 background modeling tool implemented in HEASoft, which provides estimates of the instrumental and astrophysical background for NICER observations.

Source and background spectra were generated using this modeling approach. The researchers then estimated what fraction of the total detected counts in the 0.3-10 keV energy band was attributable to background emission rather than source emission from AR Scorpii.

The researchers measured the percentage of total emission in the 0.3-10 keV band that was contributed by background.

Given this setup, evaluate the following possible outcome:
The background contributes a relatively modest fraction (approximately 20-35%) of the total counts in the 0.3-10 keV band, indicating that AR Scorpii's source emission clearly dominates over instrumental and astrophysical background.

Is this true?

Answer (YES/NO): NO